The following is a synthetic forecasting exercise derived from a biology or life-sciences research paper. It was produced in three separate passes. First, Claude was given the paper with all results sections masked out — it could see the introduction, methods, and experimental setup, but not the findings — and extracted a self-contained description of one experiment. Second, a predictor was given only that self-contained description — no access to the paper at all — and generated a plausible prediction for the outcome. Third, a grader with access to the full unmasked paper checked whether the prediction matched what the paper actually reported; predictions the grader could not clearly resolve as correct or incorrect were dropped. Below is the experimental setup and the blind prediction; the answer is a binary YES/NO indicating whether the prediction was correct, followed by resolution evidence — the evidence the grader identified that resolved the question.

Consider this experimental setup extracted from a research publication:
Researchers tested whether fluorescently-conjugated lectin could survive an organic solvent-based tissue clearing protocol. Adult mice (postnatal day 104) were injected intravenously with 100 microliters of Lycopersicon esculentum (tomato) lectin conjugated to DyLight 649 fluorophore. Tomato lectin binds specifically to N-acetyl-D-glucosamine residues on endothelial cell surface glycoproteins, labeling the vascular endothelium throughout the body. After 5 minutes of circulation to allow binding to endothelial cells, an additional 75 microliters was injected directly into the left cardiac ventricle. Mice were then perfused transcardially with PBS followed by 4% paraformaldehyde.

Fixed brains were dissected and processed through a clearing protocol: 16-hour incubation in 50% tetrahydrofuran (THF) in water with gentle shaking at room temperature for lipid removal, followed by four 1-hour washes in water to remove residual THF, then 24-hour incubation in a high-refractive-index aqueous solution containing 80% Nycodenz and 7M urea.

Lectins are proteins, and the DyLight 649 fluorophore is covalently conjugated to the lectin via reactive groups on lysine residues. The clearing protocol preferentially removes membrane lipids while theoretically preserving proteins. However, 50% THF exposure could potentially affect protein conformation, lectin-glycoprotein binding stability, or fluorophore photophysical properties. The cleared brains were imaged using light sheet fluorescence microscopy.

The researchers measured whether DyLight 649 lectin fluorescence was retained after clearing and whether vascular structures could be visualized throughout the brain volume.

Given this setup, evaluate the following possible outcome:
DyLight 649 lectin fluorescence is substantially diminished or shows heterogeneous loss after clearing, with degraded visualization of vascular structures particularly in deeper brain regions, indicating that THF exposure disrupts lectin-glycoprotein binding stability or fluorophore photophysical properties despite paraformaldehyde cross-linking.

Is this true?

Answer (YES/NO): NO